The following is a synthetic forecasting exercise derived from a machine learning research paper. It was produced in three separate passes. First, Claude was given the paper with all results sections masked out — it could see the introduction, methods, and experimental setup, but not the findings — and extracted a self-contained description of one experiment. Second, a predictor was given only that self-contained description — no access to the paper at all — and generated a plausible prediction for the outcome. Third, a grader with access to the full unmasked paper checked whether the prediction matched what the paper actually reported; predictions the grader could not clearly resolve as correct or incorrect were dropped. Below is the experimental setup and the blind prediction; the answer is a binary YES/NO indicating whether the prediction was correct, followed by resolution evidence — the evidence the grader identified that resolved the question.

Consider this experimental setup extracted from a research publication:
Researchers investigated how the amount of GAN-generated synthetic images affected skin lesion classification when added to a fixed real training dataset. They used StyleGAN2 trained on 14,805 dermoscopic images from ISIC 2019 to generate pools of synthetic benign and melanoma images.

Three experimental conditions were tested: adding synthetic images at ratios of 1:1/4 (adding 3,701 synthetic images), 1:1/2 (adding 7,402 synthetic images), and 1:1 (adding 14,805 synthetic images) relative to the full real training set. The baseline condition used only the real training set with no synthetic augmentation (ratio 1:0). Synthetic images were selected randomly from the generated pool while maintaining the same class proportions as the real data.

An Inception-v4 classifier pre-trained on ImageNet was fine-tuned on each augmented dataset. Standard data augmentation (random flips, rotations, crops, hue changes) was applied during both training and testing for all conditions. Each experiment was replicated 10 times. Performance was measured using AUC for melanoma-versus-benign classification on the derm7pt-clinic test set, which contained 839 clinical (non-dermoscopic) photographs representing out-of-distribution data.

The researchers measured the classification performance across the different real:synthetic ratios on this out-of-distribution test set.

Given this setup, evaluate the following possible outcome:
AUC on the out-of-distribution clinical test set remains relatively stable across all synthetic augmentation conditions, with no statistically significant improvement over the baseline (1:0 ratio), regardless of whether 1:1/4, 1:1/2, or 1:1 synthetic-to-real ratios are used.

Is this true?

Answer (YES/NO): NO